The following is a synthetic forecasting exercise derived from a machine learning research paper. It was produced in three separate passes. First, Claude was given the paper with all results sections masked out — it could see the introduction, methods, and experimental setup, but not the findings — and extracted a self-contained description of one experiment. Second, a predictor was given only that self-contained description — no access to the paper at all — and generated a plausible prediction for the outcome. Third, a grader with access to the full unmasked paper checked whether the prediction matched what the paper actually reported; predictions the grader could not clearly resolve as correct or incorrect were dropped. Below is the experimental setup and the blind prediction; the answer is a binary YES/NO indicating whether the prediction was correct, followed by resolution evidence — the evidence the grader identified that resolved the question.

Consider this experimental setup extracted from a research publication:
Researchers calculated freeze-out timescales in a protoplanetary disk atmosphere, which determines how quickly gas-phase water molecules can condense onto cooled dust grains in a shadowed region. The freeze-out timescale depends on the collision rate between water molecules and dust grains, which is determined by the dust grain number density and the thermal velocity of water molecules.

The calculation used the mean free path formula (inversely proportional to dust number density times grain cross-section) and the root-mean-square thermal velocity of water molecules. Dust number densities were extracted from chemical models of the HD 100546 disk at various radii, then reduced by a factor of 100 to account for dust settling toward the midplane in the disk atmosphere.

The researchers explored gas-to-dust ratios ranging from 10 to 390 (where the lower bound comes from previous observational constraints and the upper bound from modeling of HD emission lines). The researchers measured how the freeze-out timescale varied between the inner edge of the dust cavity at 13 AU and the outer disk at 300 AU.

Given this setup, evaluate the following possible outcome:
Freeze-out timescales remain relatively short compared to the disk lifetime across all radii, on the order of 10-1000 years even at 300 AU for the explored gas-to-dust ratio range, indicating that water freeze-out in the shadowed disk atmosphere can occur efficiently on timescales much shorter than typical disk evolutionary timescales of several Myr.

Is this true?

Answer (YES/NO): NO